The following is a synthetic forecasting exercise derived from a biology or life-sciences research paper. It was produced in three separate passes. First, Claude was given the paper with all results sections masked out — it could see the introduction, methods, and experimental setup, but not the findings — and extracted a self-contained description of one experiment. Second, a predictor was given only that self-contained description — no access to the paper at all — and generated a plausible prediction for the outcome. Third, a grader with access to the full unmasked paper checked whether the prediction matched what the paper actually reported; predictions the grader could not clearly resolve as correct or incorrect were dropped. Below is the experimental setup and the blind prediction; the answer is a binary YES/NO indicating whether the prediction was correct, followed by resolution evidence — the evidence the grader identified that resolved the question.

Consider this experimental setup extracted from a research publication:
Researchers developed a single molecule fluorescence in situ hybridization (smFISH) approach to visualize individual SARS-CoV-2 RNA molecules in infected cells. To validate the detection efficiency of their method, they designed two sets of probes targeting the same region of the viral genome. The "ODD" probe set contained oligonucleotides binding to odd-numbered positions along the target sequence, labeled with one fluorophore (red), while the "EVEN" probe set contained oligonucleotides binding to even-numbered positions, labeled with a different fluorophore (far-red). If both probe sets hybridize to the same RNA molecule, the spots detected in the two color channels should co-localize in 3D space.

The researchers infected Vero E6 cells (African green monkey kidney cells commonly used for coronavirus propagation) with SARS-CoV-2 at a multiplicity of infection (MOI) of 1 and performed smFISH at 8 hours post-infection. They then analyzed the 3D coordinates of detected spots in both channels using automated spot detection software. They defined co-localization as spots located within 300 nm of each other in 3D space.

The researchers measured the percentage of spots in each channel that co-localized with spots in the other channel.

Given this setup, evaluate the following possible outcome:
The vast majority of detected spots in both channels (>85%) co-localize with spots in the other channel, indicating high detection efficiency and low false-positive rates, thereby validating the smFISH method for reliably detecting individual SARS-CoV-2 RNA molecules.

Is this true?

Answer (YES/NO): YES